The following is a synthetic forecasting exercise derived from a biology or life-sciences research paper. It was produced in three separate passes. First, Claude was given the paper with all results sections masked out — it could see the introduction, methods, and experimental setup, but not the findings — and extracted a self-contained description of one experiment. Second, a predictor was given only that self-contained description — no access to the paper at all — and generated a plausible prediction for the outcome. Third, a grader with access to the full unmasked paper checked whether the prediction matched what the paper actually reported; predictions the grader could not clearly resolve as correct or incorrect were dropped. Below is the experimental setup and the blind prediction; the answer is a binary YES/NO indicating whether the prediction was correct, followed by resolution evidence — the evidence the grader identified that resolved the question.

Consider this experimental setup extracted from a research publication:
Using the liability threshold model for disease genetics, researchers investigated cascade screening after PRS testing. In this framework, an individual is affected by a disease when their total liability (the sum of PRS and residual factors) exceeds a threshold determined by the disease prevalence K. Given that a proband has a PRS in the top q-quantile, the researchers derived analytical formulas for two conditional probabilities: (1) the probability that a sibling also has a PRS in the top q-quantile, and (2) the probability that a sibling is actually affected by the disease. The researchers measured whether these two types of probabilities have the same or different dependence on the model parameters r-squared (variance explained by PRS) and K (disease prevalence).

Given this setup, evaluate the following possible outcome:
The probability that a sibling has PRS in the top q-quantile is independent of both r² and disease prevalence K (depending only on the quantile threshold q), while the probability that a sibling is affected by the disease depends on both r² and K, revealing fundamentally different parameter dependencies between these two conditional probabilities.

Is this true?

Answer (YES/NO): YES